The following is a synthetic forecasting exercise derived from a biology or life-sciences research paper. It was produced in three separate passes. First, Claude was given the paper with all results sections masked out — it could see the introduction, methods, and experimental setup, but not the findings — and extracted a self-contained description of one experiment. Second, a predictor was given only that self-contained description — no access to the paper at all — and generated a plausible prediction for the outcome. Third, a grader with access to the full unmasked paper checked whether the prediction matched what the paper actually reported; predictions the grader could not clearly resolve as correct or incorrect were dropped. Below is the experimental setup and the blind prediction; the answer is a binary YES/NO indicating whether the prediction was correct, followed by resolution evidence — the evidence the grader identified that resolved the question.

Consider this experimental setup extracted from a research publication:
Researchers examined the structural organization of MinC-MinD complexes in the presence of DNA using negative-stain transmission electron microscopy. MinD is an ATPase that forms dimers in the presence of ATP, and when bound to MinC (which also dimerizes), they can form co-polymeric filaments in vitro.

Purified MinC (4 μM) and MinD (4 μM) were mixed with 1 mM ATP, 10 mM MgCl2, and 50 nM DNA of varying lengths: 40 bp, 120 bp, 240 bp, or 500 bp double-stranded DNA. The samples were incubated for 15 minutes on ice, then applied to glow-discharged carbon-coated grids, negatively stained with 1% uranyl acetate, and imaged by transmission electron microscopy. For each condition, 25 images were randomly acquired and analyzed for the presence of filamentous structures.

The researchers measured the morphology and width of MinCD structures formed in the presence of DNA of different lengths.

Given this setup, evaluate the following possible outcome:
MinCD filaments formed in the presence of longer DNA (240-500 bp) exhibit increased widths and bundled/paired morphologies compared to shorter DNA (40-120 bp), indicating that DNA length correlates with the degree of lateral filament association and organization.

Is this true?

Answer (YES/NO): YES